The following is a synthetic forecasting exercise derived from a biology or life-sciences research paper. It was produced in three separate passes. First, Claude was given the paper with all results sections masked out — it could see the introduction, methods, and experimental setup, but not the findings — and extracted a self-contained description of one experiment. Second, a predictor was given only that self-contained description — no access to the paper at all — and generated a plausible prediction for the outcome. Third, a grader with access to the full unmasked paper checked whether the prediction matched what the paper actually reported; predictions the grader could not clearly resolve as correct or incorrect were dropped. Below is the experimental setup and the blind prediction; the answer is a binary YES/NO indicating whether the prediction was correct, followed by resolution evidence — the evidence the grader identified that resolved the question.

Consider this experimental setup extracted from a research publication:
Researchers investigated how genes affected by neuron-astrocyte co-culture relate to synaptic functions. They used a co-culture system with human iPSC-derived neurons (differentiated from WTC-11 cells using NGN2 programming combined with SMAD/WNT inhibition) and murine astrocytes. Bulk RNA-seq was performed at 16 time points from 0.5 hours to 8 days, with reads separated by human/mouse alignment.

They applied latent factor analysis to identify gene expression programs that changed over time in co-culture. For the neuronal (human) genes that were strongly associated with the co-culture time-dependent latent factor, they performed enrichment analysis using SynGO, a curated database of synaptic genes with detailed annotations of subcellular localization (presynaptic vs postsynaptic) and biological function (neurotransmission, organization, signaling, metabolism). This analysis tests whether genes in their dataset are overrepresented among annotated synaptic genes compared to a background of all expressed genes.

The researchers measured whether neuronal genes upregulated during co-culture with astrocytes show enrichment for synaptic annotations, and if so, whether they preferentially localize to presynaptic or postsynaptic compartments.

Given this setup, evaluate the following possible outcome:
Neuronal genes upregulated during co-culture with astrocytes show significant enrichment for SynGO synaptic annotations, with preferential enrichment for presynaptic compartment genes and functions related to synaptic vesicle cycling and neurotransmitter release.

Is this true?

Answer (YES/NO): YES